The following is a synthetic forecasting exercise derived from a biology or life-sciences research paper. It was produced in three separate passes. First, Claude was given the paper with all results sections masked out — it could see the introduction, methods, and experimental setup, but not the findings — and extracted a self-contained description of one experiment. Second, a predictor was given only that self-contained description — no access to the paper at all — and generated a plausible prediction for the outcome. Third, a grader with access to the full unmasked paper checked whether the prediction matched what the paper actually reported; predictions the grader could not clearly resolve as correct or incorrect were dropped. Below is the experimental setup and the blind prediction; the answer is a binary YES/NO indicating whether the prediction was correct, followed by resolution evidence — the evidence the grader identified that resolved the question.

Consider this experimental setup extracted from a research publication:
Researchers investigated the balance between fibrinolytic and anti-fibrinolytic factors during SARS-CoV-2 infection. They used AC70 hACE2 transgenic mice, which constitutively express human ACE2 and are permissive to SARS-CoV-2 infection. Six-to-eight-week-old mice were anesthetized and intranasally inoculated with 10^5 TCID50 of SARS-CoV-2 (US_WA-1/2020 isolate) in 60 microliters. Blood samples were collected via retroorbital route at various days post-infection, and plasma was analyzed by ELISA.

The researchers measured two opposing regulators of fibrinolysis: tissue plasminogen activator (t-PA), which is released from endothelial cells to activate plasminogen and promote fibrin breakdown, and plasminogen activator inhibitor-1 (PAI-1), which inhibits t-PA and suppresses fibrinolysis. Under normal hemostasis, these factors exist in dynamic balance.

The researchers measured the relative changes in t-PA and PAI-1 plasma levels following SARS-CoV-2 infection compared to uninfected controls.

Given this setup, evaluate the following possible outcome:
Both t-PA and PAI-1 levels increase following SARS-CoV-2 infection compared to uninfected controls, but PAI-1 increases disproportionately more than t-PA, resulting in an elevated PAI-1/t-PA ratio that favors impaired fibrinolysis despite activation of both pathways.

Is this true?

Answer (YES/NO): NO